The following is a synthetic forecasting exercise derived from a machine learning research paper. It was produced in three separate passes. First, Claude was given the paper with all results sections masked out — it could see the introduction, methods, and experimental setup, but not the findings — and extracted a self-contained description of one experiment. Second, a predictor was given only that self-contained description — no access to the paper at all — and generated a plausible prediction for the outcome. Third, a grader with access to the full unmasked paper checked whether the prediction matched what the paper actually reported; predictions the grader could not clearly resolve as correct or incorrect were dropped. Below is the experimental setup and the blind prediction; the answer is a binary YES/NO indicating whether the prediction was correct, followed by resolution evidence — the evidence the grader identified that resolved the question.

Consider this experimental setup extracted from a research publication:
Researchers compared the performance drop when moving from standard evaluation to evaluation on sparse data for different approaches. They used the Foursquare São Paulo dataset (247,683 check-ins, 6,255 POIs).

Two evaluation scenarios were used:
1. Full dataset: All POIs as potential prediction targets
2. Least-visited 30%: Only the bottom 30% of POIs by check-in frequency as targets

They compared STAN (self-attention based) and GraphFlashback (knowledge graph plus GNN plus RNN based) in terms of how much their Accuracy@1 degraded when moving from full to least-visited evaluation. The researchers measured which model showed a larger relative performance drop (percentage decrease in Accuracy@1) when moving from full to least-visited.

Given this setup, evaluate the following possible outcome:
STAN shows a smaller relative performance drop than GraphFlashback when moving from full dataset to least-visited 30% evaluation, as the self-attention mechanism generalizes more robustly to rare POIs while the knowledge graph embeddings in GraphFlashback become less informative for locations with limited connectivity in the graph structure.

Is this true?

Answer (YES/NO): YES